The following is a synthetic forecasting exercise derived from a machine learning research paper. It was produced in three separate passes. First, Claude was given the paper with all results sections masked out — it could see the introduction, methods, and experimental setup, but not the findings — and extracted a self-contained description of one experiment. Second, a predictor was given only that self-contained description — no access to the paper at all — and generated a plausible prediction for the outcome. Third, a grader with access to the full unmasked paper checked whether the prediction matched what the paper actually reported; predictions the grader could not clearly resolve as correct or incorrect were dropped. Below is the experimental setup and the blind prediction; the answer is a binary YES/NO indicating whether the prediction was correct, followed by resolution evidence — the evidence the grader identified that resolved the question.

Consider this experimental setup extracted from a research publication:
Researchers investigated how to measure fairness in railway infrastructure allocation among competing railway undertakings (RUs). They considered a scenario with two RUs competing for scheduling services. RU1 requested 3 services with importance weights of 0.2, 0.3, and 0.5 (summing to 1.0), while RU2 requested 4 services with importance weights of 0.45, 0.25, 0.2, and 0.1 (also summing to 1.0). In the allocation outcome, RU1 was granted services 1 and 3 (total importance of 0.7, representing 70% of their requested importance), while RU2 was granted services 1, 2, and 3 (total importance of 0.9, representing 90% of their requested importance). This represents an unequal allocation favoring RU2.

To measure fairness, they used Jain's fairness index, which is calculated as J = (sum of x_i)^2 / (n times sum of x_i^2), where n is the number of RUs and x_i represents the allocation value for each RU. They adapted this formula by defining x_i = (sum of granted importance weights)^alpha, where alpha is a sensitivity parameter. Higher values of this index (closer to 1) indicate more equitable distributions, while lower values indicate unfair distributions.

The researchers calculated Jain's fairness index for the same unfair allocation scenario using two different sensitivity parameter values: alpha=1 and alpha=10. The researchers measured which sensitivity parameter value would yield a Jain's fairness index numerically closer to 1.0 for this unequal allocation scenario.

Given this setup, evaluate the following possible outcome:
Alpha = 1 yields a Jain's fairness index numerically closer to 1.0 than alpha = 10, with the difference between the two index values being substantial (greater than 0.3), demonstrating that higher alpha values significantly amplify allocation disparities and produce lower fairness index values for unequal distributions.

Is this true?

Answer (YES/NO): YES